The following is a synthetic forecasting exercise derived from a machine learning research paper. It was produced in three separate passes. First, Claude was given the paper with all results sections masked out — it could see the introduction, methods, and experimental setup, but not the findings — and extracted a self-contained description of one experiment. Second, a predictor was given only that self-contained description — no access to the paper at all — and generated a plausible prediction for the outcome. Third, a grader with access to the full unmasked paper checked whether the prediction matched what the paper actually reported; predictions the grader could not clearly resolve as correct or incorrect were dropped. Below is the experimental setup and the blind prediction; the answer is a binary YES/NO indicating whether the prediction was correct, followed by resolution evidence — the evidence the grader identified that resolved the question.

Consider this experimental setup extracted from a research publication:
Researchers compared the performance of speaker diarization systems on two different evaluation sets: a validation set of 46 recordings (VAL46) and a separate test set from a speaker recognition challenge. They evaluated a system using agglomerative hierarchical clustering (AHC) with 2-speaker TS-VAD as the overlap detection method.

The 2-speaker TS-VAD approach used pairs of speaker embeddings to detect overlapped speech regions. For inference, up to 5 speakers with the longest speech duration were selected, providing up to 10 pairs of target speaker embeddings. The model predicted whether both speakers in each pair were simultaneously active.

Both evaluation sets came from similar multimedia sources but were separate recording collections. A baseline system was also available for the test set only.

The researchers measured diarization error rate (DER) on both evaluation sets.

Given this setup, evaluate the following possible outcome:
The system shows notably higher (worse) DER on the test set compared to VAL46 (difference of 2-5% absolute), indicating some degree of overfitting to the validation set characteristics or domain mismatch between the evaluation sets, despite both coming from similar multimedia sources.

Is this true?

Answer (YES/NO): NO